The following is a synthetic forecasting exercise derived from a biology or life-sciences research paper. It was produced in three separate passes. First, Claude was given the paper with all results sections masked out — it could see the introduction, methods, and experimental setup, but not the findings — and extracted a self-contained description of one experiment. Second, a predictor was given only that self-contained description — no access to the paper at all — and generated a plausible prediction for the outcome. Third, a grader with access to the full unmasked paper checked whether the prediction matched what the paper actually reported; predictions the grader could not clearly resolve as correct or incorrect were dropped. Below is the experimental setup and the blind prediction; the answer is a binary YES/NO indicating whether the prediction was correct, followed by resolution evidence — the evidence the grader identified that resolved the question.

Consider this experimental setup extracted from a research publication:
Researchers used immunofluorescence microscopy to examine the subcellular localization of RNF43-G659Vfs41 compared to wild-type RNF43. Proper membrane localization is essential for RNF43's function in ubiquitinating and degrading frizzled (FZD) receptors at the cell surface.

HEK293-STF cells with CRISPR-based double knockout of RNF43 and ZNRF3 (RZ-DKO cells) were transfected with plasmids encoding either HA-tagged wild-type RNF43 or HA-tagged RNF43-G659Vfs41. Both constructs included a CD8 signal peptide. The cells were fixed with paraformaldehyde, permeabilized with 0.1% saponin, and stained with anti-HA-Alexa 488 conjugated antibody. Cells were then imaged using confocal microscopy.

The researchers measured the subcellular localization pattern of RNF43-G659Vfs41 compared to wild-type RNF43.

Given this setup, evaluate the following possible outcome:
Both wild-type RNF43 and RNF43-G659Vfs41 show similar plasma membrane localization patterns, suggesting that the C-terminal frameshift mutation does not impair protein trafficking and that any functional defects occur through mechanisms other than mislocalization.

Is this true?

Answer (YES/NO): NO